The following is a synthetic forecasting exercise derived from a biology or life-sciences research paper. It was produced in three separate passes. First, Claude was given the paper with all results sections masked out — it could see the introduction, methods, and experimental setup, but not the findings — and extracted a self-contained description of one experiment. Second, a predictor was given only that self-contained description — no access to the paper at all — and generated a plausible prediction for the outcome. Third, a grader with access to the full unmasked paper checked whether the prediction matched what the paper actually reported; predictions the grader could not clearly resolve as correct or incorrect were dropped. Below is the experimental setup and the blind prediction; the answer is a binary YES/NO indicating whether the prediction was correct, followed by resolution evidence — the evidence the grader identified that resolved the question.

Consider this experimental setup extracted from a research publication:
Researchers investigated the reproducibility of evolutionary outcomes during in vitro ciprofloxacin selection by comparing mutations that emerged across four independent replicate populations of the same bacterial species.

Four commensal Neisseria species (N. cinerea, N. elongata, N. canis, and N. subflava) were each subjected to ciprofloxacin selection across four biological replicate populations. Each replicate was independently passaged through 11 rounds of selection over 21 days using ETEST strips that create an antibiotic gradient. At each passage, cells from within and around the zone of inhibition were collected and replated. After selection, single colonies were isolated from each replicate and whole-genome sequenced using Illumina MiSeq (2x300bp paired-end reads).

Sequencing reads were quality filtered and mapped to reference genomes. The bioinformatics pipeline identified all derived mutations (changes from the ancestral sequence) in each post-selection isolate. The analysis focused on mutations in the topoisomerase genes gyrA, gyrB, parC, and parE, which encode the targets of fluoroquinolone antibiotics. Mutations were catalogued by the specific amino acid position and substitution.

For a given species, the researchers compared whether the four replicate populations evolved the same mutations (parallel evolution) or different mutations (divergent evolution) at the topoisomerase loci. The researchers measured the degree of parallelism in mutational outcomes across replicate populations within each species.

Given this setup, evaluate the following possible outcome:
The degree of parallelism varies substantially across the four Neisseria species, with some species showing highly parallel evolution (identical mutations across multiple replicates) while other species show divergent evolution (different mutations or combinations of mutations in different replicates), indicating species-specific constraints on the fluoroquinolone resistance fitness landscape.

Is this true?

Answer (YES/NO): YES